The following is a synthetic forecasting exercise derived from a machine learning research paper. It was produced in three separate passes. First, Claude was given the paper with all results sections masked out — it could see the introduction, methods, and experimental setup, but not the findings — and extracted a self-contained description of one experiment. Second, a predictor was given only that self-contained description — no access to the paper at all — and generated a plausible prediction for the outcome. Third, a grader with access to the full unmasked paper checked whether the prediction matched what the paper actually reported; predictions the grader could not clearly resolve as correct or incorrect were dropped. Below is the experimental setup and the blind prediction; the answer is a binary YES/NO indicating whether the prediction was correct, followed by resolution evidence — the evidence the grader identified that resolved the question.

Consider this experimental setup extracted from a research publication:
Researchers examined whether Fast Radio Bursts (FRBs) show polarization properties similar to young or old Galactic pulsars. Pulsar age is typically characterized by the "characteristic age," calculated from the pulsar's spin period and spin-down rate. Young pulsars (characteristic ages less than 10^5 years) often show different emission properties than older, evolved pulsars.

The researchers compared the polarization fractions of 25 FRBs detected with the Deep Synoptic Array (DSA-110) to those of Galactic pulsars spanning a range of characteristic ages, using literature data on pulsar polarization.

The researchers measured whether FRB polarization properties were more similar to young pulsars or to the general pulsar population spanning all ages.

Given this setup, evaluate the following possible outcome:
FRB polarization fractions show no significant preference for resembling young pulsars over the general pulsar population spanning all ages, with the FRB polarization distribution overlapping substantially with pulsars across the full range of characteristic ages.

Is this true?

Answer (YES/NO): NO